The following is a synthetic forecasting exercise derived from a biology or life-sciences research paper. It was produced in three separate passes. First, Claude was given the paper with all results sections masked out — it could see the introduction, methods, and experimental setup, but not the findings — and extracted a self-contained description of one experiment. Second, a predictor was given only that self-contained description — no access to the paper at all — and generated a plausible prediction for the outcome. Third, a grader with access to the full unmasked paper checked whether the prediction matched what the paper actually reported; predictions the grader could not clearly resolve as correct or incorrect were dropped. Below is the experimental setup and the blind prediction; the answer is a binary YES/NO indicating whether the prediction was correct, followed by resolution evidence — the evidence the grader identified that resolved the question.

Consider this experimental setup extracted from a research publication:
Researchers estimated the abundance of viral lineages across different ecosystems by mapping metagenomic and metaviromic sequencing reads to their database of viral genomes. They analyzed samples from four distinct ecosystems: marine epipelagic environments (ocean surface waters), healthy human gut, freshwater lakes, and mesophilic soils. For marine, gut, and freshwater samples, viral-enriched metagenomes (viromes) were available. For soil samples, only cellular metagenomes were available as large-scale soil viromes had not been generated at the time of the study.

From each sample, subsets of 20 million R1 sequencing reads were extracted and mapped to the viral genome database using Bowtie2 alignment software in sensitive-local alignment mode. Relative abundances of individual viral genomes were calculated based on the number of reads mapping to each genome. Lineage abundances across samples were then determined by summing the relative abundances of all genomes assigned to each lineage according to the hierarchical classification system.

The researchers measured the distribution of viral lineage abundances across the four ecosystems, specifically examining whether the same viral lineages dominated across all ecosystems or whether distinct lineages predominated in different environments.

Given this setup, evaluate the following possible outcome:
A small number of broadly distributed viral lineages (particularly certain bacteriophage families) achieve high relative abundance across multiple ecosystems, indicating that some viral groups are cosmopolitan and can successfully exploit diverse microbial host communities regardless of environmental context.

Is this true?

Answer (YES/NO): NO